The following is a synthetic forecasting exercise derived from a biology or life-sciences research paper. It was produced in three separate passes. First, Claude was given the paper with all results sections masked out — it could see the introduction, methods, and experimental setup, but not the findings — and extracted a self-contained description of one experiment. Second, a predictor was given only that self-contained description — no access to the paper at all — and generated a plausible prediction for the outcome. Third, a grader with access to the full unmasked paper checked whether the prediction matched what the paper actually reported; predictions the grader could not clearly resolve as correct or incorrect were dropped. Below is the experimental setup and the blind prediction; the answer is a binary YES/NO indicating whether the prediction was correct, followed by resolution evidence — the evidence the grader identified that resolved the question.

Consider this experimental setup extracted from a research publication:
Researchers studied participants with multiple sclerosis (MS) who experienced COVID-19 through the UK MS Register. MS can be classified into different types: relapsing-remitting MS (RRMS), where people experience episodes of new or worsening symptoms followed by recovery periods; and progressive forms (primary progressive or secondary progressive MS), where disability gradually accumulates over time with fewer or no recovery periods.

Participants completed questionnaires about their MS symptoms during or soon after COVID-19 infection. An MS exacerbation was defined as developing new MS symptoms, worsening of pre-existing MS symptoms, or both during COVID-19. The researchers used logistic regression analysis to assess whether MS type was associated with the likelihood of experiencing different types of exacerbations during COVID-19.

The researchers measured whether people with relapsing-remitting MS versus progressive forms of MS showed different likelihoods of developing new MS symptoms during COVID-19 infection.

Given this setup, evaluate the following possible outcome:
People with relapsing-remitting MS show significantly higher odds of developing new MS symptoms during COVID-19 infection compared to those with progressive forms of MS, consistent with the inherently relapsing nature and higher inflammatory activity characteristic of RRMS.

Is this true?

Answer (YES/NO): NO